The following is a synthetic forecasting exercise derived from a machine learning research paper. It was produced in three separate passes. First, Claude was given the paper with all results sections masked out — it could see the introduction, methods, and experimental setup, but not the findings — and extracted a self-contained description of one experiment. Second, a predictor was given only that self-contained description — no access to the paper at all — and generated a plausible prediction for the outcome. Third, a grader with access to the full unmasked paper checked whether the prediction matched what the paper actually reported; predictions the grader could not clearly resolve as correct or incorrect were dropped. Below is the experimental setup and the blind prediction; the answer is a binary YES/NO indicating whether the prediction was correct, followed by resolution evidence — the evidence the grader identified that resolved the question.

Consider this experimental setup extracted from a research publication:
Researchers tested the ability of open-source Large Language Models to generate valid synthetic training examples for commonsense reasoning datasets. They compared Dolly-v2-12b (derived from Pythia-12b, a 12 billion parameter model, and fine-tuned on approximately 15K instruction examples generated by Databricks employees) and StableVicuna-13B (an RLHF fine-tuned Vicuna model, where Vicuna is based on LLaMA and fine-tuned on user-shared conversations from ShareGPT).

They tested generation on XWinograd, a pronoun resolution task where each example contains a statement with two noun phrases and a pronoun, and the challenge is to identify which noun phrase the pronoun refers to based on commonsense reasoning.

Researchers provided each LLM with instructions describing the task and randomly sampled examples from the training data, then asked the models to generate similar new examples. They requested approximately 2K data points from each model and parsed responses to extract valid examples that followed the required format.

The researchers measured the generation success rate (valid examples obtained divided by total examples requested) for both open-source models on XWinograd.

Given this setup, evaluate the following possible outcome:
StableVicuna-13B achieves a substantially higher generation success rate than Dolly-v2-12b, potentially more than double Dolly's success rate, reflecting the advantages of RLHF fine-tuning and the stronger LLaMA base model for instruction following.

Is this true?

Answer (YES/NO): NO